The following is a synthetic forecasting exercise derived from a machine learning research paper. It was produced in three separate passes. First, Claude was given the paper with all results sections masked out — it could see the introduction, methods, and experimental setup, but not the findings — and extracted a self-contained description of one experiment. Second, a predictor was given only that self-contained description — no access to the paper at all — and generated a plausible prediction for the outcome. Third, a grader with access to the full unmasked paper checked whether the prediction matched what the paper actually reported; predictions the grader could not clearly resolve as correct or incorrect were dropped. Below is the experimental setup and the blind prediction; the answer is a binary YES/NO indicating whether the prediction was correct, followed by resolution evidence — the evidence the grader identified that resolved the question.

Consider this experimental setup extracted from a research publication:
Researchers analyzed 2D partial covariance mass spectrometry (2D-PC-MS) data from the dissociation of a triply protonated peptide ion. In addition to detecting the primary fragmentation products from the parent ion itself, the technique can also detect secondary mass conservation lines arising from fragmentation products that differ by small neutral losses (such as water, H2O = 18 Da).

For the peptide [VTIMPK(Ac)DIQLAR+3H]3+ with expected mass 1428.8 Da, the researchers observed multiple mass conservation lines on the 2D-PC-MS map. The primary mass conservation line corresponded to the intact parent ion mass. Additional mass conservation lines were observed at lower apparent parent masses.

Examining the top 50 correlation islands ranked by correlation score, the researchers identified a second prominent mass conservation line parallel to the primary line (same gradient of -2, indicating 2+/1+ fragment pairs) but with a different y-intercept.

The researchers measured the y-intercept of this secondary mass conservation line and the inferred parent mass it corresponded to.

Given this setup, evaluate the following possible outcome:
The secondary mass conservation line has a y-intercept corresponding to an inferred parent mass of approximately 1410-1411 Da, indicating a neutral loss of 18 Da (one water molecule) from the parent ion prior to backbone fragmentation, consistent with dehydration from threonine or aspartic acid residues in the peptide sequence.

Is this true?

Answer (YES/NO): YES